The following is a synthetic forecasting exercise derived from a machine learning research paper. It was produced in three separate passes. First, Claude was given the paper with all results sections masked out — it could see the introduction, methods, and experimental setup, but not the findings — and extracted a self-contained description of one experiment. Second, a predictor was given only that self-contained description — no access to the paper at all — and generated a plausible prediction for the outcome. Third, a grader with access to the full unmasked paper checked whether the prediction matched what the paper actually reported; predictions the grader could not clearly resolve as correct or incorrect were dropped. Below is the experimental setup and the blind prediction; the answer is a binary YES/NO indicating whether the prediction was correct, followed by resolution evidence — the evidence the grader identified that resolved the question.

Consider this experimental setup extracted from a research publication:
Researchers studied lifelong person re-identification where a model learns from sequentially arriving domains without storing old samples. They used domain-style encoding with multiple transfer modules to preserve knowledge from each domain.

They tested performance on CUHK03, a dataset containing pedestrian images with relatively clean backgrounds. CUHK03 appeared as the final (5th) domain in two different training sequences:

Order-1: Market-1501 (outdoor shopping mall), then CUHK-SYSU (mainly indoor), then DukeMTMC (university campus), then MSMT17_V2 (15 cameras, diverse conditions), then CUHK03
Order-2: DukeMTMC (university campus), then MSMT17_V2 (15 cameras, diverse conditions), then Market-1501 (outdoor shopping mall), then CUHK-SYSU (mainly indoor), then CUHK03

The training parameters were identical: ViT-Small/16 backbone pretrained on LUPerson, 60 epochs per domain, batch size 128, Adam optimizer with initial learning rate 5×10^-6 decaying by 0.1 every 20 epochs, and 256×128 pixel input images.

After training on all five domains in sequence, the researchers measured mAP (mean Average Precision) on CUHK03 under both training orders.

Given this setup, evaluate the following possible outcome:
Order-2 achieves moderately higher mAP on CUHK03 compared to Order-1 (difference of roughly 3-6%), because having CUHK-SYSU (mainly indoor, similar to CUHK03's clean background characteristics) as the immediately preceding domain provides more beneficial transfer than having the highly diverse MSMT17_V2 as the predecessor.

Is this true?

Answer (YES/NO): NO